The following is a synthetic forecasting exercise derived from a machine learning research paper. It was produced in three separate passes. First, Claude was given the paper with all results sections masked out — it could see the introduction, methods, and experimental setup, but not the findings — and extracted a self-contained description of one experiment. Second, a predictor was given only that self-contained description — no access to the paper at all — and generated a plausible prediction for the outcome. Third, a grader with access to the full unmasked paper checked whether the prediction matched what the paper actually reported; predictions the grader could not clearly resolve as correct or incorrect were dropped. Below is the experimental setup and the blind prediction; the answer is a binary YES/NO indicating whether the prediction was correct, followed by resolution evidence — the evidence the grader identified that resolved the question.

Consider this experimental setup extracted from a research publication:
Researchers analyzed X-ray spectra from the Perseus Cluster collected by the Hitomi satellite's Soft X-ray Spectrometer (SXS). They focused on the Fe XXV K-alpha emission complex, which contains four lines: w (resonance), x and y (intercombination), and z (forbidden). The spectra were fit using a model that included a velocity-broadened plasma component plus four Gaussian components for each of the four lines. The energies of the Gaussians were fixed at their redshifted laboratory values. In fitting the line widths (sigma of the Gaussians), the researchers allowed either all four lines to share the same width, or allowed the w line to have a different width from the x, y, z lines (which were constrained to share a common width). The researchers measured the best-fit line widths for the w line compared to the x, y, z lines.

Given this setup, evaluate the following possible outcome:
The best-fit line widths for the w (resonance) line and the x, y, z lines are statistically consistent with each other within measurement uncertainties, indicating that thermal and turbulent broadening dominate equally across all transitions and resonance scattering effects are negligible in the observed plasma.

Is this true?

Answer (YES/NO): NO